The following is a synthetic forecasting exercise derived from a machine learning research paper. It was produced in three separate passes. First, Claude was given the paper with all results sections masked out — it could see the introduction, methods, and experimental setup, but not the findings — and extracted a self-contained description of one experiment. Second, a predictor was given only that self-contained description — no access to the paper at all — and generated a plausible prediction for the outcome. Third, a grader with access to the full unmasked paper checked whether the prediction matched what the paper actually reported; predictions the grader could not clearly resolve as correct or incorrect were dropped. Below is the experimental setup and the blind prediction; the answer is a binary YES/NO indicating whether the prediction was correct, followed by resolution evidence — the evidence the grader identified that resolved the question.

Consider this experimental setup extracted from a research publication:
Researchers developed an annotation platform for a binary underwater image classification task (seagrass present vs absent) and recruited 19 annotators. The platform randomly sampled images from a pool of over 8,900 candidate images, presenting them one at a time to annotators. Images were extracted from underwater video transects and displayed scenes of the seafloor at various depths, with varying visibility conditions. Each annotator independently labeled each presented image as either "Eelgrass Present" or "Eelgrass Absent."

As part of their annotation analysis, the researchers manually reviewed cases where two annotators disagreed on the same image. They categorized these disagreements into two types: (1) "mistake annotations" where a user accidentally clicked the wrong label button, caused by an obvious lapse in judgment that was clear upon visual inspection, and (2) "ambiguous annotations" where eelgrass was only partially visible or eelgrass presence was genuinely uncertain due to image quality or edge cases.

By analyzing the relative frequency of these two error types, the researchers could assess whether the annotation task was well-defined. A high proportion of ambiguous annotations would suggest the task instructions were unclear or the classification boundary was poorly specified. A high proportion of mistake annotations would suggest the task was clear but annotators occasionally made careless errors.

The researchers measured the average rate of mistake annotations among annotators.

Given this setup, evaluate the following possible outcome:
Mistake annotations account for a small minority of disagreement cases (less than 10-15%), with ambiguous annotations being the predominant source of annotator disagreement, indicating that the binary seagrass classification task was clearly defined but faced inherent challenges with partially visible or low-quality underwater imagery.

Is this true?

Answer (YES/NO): YES